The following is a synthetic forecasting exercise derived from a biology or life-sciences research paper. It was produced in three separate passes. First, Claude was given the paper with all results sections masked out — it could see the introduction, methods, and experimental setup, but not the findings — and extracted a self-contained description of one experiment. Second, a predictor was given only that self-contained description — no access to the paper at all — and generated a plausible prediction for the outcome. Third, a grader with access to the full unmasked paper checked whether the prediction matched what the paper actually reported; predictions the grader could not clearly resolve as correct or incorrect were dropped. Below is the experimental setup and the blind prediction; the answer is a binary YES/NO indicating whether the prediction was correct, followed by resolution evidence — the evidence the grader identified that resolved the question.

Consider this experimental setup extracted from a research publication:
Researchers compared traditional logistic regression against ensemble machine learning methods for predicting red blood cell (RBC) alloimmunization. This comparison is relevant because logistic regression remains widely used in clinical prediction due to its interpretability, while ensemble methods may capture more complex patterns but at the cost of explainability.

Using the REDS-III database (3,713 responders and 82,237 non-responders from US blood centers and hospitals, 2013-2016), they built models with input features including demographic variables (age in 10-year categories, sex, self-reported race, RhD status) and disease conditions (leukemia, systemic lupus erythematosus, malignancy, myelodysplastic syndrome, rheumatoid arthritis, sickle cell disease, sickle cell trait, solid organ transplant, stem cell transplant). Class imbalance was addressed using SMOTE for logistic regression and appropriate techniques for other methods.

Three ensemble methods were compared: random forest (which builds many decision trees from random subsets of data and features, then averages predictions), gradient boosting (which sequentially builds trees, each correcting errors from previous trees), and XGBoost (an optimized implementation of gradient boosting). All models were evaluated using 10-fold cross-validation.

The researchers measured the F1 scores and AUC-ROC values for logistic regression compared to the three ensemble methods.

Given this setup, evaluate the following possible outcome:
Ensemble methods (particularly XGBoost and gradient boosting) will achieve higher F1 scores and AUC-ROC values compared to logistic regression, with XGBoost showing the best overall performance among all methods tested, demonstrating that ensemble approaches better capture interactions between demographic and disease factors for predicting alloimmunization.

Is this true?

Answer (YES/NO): NO